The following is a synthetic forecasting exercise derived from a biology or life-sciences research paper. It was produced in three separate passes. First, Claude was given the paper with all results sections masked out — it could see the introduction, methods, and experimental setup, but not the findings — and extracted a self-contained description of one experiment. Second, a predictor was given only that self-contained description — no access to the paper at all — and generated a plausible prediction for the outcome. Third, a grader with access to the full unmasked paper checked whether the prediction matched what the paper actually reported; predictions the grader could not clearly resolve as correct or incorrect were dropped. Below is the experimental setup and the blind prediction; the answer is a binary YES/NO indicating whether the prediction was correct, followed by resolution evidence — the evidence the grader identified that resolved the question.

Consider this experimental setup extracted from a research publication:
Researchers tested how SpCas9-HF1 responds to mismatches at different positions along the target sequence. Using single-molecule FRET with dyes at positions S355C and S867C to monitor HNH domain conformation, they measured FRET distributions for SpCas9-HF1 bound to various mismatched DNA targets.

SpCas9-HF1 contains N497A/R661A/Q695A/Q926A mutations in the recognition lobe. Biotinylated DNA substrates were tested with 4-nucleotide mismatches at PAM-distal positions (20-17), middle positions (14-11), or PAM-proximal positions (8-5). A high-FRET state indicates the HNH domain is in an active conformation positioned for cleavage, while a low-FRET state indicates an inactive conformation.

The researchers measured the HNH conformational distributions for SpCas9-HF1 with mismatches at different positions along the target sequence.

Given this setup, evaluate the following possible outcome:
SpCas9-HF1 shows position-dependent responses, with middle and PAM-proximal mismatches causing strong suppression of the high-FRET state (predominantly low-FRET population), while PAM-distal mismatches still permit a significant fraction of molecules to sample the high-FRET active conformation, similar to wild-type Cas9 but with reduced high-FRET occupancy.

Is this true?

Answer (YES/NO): NO